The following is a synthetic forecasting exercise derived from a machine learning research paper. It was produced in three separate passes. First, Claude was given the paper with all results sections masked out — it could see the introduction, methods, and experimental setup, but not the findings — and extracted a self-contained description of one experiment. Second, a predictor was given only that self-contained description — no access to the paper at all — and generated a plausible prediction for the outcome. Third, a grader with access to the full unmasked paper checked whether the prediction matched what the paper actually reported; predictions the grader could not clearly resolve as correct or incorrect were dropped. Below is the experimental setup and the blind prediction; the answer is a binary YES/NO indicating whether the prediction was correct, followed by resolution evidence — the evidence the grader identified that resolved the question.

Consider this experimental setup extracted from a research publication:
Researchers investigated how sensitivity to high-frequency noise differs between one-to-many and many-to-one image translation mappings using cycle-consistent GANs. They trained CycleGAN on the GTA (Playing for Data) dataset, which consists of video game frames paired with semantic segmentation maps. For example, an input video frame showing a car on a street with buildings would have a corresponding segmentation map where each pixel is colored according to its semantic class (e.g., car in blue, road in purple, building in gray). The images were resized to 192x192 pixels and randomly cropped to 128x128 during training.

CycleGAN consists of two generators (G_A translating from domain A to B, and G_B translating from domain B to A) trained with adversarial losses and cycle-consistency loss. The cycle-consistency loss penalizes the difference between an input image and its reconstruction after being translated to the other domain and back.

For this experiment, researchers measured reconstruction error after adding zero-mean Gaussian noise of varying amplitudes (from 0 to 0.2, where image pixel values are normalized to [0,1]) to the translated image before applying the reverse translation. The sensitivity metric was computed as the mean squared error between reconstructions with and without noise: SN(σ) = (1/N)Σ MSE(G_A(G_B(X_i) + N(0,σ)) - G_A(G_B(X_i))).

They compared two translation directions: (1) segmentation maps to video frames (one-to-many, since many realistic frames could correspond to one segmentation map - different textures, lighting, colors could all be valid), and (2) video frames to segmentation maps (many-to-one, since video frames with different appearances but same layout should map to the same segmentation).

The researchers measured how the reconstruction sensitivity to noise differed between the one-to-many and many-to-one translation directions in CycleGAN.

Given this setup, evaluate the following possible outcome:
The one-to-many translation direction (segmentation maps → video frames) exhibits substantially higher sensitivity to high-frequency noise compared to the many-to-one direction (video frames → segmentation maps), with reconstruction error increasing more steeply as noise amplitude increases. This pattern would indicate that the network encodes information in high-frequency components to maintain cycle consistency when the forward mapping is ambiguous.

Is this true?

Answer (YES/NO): NO